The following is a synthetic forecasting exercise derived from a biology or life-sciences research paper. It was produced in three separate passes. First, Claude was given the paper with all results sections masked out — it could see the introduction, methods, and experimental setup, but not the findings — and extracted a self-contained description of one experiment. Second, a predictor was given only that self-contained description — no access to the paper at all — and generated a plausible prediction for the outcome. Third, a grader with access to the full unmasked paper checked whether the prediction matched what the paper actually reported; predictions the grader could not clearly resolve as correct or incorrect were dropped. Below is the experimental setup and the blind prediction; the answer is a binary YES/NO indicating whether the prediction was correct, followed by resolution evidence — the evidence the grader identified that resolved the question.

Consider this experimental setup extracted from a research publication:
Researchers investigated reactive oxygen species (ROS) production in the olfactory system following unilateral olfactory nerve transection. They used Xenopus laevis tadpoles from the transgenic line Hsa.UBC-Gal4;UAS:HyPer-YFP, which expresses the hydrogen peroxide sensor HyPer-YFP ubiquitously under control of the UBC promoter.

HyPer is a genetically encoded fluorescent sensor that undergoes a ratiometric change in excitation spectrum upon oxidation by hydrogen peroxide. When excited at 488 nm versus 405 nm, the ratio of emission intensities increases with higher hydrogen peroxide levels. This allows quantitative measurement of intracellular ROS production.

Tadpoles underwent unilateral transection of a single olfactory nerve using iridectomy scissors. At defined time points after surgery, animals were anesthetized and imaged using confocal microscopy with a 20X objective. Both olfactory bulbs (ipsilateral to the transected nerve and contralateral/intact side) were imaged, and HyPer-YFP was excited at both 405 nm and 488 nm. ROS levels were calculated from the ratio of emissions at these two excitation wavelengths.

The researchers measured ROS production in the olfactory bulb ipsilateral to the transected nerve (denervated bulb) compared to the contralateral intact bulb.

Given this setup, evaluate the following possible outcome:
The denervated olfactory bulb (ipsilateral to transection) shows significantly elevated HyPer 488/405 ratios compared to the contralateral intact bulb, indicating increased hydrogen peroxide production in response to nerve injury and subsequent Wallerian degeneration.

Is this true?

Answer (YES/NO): NO